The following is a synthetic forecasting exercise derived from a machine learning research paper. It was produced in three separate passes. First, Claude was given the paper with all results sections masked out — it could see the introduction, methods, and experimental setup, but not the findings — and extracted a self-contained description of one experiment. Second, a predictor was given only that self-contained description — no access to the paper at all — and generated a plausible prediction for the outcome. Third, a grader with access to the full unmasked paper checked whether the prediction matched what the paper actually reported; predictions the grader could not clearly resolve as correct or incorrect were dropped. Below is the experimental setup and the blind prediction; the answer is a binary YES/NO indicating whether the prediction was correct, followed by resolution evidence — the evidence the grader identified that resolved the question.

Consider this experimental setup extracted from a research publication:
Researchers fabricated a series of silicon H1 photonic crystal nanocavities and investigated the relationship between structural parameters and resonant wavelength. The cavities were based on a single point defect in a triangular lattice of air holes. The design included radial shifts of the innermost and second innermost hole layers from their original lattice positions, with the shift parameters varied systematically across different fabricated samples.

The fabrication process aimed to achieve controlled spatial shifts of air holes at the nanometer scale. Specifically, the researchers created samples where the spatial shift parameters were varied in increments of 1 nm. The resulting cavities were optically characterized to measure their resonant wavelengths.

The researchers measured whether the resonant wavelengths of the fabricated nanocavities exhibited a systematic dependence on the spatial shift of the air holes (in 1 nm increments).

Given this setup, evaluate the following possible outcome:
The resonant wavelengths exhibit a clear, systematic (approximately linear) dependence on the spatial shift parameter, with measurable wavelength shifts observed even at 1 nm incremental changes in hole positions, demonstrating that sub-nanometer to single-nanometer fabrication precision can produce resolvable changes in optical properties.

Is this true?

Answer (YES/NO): YES